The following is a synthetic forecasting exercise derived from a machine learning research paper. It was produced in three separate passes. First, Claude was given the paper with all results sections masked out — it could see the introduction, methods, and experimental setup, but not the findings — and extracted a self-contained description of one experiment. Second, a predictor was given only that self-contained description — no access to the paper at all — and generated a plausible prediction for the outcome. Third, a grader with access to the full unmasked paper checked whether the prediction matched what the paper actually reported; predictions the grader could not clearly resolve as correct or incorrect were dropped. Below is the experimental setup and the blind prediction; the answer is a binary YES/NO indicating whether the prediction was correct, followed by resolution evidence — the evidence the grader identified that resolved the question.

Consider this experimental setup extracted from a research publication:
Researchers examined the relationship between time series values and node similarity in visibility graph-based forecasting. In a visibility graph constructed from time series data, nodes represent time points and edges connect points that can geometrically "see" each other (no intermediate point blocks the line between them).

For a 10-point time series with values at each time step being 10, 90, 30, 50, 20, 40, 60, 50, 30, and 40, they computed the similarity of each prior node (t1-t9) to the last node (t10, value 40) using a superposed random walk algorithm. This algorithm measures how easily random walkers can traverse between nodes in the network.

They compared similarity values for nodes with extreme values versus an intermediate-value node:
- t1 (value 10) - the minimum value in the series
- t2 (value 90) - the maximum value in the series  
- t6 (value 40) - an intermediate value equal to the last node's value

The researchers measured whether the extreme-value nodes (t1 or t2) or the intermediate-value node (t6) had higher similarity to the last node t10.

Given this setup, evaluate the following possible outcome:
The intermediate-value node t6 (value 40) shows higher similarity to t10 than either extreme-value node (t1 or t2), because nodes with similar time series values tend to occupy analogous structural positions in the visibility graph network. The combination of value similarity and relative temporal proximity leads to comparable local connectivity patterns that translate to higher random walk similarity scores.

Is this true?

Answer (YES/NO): NO